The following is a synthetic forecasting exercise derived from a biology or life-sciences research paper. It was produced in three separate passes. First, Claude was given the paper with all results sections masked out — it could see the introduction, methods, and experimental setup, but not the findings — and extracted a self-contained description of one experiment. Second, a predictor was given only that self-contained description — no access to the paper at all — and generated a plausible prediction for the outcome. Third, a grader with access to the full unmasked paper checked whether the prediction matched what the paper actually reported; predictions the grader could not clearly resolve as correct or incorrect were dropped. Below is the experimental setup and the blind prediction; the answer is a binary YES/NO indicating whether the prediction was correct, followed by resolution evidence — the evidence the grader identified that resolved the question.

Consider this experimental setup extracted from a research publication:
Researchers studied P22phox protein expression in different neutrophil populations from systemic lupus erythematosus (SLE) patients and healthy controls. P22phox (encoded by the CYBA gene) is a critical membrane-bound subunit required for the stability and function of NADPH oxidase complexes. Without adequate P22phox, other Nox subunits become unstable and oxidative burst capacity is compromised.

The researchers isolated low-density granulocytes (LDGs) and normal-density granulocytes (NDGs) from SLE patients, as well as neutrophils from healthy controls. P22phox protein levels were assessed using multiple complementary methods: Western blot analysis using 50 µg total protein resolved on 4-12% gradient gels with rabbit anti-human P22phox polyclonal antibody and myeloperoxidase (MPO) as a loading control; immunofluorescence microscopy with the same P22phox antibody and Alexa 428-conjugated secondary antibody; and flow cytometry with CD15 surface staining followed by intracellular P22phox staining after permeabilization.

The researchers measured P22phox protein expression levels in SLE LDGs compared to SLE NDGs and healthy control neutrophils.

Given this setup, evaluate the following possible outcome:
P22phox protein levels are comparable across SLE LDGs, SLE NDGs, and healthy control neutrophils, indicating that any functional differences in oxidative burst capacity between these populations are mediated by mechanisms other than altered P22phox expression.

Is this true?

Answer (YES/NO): NO